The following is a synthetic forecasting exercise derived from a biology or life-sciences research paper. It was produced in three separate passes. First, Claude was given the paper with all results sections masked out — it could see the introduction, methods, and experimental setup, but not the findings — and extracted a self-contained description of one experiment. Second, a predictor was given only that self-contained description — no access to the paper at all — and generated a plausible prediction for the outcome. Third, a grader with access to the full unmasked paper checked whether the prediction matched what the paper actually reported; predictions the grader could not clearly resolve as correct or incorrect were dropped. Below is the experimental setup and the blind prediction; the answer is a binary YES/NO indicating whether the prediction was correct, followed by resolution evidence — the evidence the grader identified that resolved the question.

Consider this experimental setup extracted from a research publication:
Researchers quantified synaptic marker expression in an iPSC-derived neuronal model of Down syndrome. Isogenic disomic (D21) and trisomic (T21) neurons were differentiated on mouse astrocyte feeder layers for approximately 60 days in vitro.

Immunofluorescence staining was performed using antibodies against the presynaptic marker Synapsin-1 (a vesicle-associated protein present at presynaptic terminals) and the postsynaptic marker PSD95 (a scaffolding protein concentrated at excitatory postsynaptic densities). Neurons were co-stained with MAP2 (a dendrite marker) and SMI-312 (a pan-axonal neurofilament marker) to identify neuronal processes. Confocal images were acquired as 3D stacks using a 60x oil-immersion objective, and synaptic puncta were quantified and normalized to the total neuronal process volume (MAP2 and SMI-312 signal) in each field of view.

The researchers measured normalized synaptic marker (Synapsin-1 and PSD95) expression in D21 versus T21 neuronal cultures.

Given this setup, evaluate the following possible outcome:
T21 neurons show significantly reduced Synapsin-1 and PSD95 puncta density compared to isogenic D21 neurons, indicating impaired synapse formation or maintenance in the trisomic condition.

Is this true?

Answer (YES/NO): YES